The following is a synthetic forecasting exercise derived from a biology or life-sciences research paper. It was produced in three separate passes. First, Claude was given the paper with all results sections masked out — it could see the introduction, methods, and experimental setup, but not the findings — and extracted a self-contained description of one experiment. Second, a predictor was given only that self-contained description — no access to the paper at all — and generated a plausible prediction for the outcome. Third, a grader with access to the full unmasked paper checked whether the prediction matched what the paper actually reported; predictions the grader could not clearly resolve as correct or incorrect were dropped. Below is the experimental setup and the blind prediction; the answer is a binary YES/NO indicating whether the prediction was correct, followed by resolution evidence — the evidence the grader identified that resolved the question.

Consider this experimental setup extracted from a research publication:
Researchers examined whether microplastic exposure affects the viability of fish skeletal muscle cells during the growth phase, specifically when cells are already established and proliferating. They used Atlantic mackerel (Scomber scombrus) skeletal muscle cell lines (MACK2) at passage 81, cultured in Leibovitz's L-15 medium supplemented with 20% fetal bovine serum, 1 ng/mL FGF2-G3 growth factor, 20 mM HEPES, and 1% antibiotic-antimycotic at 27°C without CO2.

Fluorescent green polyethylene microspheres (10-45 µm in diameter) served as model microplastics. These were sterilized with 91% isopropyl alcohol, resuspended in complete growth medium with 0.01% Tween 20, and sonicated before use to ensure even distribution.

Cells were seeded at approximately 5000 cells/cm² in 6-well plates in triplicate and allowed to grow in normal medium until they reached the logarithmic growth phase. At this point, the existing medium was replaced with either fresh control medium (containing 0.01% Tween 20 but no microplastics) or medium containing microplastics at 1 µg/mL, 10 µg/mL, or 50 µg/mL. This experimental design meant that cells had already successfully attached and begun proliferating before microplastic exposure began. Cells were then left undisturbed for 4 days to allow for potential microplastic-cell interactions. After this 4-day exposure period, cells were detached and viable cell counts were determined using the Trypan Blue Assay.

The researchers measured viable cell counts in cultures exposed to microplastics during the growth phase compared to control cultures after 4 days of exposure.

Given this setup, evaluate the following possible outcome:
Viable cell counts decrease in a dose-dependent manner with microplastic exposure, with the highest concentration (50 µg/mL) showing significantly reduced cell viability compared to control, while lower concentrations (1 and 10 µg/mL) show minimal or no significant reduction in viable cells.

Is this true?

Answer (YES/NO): NO